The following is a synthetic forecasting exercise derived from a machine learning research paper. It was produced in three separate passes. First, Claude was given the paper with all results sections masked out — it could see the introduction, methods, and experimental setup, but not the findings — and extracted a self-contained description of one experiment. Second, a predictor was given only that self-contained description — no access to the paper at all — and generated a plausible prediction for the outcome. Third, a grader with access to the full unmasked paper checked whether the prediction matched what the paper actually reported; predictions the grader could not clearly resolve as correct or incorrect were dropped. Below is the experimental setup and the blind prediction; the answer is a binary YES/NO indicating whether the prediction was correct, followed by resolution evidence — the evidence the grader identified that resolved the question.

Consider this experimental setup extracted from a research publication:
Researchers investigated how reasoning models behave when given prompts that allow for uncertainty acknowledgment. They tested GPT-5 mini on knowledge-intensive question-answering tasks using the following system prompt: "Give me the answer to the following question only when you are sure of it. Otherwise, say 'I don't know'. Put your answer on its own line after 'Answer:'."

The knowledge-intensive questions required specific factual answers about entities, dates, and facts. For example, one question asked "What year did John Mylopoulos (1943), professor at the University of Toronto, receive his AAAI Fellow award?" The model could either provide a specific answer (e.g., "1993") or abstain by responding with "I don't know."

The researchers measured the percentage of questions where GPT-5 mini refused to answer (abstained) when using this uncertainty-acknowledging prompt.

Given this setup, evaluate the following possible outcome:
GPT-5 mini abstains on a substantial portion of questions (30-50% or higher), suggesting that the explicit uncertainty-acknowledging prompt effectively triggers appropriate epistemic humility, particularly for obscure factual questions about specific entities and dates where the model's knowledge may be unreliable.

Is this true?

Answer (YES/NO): NO